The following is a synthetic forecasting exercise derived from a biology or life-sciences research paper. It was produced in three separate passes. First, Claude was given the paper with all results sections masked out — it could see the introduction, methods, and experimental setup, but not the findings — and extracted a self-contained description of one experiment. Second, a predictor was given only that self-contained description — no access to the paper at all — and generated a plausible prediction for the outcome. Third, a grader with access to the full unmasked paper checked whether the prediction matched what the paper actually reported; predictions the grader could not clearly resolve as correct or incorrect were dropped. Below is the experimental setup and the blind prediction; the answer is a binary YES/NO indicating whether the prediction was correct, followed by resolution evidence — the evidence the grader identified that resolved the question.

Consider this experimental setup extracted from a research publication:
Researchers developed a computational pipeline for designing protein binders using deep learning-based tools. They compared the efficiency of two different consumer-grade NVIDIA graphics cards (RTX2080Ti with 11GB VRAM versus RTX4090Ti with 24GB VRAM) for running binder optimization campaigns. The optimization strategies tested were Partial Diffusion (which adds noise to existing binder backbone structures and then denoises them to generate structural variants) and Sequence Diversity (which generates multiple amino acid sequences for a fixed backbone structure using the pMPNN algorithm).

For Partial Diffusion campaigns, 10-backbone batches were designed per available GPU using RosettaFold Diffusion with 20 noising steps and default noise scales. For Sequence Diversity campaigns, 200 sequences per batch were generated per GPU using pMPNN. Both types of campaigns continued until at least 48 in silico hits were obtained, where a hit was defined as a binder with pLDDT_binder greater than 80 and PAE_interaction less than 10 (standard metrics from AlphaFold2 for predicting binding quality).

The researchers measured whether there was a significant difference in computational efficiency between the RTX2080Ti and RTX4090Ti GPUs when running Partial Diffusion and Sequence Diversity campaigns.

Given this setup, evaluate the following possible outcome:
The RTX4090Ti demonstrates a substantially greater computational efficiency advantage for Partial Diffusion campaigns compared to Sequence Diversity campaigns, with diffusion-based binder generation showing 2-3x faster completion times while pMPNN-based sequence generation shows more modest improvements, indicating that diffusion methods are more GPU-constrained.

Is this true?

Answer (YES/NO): NO